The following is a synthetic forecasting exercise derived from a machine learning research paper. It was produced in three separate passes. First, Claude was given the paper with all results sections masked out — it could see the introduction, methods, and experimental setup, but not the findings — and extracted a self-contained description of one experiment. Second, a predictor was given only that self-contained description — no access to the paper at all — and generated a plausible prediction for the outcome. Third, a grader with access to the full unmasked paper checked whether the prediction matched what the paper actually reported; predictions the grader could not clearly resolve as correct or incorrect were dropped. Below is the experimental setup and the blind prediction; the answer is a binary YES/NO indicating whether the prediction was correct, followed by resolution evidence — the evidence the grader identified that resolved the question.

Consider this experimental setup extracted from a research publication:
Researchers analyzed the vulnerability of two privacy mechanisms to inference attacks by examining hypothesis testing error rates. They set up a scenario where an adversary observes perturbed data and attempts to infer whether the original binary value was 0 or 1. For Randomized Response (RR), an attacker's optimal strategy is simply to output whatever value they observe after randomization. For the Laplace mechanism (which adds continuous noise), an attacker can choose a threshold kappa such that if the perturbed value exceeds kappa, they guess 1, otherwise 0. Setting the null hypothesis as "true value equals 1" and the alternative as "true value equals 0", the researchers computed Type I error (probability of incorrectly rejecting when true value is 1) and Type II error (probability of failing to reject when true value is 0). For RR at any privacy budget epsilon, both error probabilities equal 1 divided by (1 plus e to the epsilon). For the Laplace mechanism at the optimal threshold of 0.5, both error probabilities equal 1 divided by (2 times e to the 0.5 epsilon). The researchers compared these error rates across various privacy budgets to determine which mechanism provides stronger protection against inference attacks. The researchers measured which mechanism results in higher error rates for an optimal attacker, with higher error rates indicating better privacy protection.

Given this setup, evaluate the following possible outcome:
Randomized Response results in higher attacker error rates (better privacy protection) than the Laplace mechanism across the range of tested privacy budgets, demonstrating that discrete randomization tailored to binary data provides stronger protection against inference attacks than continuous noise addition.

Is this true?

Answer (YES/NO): NO